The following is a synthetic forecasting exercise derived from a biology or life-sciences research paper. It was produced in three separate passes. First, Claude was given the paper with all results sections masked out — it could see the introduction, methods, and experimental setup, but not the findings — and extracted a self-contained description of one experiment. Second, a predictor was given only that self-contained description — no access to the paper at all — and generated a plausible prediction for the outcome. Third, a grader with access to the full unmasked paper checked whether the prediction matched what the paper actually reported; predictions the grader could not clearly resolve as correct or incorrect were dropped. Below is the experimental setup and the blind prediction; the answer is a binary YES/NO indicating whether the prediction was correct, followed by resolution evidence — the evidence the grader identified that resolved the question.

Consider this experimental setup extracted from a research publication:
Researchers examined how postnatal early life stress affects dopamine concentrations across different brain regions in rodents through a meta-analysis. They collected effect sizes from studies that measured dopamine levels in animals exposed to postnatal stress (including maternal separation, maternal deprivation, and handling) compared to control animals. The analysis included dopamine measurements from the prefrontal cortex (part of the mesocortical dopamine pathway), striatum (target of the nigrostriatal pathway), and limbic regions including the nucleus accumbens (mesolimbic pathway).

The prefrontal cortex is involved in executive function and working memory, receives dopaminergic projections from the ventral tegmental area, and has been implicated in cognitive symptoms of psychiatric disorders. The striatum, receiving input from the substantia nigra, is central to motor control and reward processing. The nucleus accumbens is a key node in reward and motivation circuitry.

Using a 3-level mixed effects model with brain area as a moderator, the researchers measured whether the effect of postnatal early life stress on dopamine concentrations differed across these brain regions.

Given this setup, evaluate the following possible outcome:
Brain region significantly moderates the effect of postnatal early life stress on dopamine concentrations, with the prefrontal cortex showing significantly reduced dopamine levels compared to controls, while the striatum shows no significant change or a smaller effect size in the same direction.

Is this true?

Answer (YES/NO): NO